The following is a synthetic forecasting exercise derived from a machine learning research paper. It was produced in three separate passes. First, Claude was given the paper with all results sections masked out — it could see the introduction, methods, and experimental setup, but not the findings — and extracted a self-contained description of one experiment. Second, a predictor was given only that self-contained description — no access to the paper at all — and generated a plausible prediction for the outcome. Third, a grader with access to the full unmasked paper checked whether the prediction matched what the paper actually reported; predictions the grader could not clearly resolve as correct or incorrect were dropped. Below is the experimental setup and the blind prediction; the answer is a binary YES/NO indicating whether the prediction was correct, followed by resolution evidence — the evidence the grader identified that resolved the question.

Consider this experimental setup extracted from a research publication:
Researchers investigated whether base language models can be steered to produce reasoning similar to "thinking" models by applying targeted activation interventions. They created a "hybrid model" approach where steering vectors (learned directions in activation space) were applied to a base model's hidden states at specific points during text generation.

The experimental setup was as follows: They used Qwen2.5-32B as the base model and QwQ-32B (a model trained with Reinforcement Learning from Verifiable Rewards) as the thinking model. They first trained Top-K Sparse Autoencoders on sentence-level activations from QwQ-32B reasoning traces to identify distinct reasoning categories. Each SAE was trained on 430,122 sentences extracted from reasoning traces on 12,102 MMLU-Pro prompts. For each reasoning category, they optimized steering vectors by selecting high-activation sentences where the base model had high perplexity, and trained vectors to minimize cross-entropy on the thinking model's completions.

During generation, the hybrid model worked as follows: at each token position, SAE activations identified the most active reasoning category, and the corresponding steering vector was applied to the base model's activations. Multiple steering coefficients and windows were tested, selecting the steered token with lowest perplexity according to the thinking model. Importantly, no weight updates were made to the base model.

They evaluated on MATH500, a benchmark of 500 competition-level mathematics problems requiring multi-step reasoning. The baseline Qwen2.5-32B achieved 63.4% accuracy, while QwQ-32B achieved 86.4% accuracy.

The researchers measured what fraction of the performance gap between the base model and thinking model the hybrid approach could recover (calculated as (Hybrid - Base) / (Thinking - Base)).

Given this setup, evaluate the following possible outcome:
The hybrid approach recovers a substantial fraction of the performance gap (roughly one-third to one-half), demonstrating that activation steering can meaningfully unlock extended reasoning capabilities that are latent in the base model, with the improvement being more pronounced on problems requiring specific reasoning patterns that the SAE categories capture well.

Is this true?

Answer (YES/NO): NO